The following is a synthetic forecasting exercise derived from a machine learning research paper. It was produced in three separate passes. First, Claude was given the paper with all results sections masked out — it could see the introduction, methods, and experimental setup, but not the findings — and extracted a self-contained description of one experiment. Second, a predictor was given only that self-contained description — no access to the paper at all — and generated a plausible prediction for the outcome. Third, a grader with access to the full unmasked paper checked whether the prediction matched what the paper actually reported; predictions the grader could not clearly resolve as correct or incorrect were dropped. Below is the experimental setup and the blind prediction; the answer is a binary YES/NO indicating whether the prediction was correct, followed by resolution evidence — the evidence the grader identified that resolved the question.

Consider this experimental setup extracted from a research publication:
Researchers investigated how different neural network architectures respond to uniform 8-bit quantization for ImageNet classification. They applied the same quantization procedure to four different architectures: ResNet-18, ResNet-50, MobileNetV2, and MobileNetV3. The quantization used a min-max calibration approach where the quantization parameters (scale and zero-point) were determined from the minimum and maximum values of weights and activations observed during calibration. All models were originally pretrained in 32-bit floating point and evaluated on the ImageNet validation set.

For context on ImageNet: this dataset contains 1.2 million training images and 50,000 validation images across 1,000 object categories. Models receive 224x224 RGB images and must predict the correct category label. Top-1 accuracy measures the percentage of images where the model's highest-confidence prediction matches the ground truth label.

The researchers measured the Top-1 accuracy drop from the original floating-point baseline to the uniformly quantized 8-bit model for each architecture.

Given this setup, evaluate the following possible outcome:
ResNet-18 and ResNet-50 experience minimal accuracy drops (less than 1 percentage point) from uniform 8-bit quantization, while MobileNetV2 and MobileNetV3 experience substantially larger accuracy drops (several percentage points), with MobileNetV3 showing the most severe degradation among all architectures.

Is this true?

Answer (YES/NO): NO